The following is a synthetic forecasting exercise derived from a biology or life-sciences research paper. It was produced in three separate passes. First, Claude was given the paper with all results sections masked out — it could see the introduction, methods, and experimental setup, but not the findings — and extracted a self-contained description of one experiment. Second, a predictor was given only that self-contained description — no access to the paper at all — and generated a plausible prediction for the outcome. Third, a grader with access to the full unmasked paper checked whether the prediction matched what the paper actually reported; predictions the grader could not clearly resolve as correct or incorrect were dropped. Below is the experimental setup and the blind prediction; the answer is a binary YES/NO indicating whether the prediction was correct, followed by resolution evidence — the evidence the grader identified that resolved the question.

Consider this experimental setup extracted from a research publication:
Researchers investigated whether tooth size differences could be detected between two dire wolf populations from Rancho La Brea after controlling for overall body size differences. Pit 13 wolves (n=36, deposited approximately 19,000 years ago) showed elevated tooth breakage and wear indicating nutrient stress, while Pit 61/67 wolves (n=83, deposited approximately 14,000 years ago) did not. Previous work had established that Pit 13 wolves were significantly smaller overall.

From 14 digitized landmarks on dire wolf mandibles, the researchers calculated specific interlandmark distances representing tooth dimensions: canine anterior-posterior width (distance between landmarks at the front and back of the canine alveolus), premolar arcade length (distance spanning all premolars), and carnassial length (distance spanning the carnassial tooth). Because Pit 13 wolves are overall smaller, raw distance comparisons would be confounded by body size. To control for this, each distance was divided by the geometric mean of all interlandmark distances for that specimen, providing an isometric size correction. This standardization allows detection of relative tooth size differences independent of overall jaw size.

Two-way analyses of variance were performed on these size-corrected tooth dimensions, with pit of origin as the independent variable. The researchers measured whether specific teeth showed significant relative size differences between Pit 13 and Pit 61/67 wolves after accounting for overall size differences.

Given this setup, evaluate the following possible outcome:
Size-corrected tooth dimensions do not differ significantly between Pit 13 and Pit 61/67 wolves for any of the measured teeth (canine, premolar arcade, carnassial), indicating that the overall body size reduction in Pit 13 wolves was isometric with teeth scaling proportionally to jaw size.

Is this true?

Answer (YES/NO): NO